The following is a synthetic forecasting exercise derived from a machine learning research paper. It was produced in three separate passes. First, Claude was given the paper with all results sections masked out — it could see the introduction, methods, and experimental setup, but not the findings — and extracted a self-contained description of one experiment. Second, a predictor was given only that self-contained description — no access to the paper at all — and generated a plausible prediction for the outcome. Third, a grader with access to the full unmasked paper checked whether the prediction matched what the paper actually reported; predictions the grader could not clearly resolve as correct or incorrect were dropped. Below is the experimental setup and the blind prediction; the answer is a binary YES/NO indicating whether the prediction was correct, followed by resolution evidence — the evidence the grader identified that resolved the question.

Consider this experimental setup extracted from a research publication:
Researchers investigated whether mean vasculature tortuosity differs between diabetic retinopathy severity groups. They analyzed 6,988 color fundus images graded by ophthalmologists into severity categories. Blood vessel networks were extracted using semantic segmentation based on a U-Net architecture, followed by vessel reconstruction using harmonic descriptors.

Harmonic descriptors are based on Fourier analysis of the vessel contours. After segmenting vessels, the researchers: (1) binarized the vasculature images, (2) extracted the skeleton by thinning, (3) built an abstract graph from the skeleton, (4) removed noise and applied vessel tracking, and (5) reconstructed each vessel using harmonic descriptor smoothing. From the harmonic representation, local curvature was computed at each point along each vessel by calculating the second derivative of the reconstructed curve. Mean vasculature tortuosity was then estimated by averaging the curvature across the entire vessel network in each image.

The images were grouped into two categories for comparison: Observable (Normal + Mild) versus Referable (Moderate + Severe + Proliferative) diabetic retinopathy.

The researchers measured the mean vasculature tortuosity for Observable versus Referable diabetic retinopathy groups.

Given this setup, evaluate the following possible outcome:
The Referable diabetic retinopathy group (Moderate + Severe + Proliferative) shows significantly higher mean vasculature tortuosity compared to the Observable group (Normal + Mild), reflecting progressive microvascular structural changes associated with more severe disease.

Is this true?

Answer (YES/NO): YES